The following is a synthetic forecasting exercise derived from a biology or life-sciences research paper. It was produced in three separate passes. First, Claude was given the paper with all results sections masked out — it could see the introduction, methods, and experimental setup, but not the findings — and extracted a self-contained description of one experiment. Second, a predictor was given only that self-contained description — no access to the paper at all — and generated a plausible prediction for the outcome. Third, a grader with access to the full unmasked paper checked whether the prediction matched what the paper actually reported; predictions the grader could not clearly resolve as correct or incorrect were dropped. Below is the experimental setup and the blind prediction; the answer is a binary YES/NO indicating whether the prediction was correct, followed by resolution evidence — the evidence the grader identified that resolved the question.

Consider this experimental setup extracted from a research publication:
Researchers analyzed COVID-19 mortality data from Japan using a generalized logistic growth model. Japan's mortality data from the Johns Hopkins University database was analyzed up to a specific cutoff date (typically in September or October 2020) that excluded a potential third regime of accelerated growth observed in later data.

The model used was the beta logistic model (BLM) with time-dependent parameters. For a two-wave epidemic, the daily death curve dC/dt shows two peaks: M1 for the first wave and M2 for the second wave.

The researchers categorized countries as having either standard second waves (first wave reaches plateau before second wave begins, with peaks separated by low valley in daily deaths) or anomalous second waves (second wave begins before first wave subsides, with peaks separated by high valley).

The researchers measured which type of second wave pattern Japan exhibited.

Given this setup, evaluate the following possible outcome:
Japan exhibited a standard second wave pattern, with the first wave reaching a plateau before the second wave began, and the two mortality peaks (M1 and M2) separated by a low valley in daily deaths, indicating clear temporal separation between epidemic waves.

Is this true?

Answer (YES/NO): NO